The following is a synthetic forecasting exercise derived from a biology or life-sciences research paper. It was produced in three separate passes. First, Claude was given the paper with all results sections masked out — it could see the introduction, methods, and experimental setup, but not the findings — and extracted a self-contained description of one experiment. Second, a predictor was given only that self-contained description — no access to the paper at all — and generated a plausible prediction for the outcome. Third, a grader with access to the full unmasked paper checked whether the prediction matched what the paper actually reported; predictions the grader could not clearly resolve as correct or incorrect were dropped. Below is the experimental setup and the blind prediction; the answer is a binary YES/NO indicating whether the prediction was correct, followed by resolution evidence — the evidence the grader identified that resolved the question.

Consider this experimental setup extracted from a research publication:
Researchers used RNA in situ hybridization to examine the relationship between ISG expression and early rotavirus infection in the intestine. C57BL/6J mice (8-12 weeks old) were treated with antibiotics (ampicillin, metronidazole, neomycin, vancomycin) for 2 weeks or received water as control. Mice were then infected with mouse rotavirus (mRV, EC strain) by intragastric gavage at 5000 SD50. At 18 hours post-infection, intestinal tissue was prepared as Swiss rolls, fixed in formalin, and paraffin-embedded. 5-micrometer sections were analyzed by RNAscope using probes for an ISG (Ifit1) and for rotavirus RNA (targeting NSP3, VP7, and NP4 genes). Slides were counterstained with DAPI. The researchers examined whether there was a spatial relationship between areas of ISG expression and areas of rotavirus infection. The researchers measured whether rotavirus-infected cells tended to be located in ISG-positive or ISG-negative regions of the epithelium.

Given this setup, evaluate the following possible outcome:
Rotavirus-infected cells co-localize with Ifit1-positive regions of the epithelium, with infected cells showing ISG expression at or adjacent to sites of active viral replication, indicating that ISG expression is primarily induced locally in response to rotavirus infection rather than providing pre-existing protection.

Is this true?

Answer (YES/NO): NO